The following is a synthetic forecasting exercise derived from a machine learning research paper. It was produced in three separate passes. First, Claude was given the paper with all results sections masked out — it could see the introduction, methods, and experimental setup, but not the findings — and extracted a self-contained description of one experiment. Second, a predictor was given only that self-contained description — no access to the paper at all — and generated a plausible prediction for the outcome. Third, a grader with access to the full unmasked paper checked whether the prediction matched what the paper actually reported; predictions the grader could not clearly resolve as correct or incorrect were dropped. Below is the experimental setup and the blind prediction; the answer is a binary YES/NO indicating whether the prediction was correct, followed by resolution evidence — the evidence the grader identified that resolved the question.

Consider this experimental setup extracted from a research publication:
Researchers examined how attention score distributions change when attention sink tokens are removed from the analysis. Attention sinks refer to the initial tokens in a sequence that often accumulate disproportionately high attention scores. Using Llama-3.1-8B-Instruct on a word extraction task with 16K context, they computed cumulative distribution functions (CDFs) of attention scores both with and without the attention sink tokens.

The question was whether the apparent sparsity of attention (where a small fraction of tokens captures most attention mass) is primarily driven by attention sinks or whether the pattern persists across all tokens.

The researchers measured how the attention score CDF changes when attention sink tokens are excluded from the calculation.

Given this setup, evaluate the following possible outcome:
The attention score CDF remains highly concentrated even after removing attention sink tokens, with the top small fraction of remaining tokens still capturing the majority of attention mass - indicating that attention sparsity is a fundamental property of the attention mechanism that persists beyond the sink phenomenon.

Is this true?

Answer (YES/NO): NO